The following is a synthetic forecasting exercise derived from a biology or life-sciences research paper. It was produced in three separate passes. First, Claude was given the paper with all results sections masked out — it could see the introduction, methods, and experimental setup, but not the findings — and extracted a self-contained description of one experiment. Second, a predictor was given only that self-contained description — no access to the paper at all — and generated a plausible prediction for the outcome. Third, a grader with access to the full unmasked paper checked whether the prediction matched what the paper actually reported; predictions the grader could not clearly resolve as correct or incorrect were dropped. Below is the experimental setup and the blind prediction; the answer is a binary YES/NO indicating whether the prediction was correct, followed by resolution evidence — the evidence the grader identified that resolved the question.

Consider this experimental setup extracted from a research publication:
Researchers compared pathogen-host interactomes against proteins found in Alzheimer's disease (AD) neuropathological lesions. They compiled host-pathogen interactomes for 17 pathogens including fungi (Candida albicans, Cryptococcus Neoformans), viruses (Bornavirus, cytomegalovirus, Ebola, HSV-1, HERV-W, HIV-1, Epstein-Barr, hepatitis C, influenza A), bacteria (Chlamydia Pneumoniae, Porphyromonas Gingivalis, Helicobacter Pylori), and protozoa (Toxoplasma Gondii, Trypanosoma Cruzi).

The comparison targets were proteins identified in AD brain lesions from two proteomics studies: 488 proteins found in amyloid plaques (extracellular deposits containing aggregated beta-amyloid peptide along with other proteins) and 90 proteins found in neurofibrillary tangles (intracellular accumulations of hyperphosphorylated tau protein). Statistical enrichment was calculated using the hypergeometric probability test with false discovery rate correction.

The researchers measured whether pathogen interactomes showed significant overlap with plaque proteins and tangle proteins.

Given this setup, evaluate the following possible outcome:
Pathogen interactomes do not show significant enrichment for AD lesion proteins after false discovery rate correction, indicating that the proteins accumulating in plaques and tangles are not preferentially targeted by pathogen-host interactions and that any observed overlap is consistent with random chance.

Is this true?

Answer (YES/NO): NO